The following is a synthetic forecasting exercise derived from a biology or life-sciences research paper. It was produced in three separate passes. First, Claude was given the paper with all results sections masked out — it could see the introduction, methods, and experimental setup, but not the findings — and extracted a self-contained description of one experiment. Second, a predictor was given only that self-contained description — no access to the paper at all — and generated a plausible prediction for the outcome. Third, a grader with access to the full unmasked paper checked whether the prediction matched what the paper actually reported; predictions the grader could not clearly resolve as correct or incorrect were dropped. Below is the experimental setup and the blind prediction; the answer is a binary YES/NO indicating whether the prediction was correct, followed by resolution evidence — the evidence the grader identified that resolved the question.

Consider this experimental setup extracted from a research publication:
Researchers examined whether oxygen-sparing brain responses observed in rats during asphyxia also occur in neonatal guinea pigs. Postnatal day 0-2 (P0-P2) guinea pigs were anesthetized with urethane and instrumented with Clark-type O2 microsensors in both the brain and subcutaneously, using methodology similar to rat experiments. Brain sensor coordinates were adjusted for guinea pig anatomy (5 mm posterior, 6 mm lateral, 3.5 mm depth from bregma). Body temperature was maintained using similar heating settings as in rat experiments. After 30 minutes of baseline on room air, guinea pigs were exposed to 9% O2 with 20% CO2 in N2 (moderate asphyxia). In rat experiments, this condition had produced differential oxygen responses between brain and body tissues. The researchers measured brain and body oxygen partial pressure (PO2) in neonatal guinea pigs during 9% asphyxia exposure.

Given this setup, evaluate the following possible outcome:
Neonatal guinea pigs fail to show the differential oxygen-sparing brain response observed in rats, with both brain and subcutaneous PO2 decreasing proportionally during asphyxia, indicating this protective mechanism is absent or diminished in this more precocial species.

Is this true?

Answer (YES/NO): NO